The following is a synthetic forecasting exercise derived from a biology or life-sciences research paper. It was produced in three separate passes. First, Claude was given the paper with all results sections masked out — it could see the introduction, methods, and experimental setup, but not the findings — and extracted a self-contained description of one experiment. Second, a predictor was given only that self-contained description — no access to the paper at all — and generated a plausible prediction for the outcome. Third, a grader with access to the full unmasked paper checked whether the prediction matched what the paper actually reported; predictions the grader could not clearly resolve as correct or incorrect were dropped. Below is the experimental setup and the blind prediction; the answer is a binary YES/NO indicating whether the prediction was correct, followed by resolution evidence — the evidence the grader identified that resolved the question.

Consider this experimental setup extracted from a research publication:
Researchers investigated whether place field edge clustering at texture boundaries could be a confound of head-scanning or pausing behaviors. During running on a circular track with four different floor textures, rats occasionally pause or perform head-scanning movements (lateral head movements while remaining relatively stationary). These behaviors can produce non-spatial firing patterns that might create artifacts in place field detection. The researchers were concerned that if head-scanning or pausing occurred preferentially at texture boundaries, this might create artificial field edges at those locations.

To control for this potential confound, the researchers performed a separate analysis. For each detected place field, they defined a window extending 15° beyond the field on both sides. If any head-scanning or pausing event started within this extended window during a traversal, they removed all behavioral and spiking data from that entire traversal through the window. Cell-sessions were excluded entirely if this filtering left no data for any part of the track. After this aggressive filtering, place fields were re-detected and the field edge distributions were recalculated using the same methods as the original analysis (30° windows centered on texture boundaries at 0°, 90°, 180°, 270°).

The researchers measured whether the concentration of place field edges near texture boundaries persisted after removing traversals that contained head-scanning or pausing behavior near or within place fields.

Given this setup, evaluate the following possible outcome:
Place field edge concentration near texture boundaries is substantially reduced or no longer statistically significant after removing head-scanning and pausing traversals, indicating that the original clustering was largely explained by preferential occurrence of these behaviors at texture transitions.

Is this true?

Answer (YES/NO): NO